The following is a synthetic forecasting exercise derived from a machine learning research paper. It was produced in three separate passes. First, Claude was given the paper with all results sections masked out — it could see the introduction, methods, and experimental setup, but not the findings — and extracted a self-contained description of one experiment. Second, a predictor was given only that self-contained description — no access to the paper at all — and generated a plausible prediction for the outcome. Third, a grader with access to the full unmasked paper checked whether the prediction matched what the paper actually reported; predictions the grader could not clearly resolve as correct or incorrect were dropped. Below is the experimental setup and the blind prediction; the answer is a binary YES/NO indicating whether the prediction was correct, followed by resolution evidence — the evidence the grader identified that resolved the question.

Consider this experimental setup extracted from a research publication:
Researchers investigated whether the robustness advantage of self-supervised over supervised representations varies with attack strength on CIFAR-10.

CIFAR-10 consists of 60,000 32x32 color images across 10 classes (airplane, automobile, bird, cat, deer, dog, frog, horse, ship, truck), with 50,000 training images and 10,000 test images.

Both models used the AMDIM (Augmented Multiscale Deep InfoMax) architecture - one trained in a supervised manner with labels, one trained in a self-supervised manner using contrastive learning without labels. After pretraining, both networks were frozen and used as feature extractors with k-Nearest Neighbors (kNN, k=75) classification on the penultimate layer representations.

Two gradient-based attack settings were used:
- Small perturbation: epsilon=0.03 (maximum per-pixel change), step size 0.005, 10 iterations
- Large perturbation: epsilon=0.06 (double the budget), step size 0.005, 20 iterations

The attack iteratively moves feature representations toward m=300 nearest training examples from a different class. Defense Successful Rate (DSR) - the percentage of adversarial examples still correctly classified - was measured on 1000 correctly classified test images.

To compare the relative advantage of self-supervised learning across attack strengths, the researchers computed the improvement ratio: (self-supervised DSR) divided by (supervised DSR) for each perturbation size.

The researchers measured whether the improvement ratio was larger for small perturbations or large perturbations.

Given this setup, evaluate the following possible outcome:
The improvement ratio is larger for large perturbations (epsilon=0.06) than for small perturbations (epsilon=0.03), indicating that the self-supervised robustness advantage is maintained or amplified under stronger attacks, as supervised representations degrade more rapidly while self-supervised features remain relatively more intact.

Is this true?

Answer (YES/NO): NO